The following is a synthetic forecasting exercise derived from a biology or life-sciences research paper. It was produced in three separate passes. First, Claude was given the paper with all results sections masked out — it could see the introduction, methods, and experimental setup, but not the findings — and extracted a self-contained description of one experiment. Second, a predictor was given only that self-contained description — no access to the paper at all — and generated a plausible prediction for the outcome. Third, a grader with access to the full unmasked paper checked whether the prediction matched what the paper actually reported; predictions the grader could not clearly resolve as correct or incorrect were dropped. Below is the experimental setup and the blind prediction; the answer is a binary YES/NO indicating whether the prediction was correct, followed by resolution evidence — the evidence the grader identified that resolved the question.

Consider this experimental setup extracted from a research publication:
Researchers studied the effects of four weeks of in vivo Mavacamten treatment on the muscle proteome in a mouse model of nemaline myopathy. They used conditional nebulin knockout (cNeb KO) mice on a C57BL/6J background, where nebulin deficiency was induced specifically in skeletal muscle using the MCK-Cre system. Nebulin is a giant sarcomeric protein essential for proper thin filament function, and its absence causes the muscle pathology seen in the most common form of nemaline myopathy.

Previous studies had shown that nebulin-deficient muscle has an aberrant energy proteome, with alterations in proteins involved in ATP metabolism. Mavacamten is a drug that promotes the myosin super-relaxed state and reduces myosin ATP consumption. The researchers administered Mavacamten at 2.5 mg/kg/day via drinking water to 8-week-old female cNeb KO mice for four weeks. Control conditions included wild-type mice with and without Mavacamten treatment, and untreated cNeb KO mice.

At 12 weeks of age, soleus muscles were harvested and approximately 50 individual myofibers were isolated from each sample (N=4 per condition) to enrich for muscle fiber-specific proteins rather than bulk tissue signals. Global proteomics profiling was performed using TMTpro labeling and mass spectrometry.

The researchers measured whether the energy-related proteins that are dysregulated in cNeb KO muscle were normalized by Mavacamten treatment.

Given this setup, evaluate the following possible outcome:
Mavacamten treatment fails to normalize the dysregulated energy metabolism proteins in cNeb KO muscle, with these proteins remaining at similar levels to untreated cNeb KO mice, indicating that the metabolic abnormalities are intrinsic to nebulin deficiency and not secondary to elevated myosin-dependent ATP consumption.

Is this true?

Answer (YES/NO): YES